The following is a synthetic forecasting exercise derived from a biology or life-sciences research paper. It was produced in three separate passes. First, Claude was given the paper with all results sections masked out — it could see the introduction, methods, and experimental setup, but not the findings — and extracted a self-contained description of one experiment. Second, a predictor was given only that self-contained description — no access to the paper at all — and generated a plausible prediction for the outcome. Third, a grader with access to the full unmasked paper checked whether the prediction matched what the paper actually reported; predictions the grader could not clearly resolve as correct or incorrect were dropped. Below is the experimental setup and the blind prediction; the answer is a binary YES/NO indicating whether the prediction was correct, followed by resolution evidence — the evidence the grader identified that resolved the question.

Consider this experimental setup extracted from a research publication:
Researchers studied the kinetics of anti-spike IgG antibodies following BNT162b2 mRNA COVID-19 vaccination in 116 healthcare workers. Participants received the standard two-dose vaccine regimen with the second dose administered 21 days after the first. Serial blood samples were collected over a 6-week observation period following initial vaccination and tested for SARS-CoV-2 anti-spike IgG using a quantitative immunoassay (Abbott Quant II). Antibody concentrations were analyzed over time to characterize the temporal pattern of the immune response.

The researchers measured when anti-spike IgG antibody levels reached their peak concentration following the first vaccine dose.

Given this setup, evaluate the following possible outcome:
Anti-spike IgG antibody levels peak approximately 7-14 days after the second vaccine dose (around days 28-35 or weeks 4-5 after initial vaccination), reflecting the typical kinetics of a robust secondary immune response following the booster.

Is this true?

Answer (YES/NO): YES